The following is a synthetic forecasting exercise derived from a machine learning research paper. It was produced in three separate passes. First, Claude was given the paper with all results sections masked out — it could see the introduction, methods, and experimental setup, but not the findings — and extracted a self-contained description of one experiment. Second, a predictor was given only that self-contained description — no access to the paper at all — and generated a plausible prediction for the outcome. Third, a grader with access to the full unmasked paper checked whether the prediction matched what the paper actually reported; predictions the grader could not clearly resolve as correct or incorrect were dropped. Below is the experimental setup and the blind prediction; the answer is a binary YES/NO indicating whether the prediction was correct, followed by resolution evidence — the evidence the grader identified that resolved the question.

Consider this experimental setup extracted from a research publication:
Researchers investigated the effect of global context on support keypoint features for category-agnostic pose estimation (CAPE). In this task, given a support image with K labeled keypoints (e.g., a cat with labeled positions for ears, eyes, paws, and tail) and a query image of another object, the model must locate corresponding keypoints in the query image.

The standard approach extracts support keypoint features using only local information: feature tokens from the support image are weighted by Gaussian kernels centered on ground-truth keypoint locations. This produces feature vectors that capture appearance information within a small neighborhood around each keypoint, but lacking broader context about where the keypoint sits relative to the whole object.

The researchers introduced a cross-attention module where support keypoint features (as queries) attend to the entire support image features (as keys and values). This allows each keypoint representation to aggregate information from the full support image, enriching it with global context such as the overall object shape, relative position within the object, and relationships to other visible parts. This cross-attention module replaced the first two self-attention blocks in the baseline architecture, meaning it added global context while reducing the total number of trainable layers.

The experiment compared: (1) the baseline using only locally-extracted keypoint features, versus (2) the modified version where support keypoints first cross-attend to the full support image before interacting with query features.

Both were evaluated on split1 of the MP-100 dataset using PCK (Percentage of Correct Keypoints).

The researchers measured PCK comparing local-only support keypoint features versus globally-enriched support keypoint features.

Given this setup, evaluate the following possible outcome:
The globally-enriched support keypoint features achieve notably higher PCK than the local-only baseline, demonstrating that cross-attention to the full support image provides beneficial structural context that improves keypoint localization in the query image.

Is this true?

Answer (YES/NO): YES